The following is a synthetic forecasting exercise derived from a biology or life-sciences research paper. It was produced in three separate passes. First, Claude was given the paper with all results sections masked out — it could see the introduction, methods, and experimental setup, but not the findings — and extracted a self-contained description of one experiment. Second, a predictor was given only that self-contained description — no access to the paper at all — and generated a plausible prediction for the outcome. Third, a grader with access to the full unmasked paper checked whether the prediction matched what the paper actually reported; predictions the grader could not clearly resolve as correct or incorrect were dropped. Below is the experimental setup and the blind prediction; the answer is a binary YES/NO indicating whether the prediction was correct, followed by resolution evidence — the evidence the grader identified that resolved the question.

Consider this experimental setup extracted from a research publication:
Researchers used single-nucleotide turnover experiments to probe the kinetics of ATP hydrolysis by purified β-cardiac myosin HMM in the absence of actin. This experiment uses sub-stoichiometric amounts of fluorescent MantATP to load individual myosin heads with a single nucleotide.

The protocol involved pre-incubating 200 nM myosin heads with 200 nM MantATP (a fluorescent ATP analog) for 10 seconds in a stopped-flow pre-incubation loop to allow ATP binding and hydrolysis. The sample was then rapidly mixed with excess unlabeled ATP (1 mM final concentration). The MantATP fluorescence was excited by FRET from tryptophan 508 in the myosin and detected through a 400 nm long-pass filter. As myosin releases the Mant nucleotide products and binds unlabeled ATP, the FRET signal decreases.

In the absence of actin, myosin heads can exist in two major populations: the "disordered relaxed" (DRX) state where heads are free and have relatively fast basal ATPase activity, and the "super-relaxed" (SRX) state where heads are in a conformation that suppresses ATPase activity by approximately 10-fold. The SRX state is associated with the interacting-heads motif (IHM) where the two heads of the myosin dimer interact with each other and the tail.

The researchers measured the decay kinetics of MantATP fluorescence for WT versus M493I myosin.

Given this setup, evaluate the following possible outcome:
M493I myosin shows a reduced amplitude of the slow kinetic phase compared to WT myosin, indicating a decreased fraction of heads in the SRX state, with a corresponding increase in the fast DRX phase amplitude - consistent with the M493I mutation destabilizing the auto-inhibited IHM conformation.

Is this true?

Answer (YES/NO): NO